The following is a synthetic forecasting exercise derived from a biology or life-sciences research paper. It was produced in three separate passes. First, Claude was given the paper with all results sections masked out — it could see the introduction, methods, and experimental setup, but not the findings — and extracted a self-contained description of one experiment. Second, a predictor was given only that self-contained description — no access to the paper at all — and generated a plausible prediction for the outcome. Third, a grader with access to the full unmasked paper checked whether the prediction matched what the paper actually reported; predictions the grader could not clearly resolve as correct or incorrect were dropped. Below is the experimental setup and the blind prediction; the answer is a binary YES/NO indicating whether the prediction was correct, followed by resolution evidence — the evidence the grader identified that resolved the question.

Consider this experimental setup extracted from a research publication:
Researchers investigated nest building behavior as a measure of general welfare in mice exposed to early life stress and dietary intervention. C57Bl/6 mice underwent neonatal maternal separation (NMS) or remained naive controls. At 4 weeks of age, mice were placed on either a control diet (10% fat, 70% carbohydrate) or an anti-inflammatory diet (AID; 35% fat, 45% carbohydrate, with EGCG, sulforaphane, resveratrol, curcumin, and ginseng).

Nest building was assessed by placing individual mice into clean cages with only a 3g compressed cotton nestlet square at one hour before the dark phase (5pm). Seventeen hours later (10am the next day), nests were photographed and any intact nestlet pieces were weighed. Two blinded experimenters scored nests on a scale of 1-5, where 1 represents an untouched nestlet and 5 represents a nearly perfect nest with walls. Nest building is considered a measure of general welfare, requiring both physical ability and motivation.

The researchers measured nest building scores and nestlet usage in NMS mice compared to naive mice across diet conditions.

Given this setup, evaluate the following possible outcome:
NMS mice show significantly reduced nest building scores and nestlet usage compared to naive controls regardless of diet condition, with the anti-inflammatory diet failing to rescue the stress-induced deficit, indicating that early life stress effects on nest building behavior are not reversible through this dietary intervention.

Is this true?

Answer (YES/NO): NO